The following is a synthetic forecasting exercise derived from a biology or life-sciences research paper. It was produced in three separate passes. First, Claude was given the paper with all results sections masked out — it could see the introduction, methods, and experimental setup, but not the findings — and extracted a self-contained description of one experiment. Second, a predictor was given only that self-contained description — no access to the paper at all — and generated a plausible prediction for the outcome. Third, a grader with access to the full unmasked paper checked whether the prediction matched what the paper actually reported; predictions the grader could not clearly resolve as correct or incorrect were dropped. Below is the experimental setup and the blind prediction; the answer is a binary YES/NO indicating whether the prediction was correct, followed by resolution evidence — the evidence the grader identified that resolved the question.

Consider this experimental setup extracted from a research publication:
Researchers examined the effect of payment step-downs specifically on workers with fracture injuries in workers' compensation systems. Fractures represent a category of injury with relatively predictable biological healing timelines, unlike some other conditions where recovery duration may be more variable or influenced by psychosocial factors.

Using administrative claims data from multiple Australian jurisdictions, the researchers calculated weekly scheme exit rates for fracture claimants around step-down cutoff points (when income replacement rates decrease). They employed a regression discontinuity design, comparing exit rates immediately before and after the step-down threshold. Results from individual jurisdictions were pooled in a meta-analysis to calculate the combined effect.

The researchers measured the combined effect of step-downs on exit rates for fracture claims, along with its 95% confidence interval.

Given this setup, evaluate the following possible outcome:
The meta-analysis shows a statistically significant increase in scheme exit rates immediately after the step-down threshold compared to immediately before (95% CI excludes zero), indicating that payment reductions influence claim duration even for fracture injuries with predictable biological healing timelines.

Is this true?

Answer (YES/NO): NO